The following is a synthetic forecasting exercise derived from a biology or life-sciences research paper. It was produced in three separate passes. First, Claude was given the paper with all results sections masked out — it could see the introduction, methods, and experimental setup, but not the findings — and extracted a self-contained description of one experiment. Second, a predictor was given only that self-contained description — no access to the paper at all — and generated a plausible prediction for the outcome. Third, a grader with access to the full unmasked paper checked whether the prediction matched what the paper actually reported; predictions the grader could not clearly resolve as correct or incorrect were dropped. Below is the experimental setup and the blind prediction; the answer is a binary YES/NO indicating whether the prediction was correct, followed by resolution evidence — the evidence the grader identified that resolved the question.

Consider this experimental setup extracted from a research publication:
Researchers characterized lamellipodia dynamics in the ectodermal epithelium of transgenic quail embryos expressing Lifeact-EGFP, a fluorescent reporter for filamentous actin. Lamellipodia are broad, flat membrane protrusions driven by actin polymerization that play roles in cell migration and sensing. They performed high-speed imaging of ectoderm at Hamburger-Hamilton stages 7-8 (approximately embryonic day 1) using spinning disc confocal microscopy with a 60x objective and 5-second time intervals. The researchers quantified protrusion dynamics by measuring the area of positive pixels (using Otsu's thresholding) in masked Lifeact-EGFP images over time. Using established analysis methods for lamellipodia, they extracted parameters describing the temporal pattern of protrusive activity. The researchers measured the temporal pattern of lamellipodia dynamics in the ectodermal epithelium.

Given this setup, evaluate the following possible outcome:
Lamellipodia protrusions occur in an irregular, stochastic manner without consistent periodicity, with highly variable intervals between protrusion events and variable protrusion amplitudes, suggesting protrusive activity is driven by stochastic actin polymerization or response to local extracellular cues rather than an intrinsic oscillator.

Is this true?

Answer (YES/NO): NO